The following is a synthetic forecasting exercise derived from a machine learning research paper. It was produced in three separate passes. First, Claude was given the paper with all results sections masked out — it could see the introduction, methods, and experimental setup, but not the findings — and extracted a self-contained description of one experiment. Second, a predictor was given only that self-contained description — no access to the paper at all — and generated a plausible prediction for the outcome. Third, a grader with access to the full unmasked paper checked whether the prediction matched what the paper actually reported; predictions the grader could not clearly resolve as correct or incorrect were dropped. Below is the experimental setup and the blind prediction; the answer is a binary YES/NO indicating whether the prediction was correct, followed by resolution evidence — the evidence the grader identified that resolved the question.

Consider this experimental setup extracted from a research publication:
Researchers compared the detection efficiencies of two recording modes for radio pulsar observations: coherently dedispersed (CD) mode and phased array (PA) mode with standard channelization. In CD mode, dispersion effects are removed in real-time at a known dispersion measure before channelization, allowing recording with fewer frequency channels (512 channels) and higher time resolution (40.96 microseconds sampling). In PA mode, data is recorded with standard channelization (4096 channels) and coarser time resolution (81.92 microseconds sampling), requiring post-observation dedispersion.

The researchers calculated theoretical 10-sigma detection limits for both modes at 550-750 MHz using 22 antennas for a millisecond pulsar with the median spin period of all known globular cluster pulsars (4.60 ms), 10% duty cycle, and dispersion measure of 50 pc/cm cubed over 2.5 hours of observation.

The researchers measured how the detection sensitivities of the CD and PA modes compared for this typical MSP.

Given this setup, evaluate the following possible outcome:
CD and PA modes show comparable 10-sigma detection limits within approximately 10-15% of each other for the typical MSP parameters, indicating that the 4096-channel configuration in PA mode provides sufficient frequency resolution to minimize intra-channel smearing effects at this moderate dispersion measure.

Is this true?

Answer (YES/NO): YES